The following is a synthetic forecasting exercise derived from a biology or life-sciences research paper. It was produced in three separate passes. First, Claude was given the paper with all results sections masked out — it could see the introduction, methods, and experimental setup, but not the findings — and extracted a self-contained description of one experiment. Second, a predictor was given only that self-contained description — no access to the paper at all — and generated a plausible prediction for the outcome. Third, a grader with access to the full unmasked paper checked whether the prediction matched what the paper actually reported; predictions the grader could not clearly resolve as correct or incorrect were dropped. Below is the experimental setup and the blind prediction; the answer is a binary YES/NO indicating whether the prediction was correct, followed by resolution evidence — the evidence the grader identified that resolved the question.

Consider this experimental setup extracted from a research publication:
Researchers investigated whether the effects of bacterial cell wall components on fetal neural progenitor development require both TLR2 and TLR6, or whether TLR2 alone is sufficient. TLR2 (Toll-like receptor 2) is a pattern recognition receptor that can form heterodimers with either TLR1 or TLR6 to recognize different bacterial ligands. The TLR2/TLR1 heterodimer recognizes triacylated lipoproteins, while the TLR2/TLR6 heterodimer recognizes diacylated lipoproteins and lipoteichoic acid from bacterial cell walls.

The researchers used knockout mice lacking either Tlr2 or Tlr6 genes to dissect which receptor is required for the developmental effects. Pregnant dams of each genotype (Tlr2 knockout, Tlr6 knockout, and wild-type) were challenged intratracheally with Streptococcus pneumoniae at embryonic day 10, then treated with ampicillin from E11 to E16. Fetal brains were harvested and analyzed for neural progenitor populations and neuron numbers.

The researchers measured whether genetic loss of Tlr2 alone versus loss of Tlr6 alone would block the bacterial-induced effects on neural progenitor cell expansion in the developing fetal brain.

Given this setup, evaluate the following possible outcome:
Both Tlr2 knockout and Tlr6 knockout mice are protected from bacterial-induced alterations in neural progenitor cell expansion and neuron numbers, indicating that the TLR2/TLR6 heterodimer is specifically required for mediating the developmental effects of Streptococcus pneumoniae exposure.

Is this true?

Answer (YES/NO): YES